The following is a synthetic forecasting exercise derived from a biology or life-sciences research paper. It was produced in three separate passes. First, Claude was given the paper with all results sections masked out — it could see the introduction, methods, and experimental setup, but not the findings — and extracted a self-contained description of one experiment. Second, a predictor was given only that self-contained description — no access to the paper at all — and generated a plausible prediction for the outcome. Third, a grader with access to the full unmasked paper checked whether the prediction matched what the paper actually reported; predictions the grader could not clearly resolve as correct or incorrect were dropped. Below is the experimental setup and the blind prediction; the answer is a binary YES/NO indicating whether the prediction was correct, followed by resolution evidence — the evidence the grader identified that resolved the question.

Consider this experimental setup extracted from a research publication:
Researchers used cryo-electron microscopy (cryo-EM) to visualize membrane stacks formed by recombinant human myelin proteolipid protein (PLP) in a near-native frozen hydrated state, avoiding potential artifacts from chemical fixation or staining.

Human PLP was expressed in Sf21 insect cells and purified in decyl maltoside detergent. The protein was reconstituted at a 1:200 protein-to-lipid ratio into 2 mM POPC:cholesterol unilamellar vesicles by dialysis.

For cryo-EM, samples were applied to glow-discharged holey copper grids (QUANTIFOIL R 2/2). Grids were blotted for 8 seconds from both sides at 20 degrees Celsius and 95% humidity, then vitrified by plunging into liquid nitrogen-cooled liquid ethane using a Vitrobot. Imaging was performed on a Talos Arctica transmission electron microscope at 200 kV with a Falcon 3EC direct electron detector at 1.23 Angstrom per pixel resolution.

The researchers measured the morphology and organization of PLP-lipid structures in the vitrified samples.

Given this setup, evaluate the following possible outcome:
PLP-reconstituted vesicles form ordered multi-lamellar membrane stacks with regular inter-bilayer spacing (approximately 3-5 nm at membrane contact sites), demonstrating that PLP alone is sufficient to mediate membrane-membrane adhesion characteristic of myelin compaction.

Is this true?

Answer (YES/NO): NO